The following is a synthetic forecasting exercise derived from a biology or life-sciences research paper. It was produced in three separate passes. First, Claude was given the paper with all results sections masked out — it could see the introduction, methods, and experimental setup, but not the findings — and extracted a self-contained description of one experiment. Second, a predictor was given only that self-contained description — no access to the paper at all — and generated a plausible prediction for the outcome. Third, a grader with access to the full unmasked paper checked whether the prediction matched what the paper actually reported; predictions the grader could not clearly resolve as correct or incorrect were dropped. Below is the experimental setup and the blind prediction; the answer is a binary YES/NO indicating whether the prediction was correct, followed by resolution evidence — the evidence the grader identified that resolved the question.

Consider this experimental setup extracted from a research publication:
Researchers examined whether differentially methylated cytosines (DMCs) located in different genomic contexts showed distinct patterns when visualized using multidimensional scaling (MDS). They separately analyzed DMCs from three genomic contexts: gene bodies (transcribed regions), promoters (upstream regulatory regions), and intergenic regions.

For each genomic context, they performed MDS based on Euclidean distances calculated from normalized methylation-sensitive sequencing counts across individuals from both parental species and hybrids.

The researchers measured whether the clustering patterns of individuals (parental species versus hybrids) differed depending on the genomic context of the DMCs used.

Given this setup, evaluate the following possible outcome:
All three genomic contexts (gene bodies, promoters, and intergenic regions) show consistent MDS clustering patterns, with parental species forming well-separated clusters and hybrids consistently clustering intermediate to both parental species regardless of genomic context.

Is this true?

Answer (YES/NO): YES